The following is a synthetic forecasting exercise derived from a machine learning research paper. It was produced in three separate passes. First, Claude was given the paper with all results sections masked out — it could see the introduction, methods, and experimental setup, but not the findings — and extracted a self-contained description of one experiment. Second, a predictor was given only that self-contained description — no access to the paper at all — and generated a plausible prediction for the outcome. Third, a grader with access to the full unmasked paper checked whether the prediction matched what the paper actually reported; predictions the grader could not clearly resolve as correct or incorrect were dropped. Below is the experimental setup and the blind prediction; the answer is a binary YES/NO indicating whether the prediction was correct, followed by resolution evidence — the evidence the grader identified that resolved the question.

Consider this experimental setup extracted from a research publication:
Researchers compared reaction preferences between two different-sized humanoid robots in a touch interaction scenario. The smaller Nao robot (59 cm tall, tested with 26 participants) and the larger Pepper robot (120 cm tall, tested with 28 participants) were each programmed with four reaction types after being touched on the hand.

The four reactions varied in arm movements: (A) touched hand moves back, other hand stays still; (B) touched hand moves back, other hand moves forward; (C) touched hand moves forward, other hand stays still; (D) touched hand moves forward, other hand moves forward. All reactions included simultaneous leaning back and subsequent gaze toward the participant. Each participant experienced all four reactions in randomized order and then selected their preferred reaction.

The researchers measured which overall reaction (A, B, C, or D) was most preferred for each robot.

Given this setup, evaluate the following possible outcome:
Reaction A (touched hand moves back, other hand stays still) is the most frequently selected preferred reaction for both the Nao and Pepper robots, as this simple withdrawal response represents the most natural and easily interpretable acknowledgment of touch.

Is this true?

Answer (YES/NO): NO